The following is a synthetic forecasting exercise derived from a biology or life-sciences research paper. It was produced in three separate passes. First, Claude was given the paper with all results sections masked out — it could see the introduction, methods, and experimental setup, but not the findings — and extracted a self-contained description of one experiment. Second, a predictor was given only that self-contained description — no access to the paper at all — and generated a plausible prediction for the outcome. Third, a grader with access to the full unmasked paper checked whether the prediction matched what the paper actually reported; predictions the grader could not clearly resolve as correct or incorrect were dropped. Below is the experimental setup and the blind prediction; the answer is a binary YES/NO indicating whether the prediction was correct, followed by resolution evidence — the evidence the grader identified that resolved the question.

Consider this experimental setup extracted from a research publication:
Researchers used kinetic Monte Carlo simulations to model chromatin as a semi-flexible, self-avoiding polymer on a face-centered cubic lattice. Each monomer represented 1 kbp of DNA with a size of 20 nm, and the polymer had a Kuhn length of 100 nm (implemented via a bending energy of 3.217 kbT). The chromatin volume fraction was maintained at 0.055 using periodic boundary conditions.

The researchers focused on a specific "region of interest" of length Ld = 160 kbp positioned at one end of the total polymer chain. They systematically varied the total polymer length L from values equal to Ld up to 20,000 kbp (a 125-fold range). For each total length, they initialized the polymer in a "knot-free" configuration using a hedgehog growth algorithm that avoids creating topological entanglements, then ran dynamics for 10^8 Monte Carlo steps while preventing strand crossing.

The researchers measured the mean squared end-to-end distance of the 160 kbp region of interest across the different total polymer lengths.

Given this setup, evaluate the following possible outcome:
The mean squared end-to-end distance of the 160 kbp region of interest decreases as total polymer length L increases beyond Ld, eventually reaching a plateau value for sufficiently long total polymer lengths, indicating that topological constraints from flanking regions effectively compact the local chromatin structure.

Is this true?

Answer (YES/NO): YES